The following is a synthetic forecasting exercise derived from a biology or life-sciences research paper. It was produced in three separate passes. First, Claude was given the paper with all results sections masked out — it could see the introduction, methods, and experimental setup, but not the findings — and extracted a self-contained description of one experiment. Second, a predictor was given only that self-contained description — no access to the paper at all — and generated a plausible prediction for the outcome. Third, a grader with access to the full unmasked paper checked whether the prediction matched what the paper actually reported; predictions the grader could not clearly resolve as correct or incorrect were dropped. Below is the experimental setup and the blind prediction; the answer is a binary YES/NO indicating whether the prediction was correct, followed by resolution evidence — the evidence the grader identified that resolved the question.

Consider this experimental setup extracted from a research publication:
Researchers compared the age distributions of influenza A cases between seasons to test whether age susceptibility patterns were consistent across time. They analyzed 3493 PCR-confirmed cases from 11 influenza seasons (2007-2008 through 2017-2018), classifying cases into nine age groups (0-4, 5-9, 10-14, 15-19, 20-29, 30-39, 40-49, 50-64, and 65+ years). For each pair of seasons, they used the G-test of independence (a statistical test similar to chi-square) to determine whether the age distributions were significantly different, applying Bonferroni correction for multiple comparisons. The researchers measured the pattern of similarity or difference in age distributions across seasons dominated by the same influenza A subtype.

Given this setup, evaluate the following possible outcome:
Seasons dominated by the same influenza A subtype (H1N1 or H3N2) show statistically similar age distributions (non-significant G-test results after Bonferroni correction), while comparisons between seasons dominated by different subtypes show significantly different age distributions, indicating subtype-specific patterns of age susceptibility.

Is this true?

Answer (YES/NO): NO